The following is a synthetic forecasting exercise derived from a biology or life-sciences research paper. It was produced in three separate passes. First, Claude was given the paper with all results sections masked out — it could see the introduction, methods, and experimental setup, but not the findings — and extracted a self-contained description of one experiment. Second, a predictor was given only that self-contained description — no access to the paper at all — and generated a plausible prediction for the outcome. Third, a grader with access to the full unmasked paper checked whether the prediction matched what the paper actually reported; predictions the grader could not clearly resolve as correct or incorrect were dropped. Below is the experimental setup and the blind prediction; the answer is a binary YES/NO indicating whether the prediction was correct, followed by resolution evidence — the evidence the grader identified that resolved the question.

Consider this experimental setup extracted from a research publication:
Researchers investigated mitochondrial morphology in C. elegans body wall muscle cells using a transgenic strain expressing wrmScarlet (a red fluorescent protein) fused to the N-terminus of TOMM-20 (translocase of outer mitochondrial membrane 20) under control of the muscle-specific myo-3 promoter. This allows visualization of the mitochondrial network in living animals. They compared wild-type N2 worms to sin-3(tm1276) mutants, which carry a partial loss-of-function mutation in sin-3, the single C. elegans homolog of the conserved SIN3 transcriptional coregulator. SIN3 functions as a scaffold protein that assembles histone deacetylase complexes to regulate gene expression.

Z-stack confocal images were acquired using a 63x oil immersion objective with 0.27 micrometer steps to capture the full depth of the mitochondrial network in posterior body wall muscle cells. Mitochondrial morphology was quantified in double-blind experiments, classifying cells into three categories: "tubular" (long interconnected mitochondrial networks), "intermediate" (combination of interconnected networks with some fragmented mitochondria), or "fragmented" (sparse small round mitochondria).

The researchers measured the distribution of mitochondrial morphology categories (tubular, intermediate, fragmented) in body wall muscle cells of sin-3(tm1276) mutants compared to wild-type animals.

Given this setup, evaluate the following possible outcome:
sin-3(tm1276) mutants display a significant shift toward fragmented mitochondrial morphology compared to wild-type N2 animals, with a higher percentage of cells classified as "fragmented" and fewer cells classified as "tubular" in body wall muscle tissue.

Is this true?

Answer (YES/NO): YES